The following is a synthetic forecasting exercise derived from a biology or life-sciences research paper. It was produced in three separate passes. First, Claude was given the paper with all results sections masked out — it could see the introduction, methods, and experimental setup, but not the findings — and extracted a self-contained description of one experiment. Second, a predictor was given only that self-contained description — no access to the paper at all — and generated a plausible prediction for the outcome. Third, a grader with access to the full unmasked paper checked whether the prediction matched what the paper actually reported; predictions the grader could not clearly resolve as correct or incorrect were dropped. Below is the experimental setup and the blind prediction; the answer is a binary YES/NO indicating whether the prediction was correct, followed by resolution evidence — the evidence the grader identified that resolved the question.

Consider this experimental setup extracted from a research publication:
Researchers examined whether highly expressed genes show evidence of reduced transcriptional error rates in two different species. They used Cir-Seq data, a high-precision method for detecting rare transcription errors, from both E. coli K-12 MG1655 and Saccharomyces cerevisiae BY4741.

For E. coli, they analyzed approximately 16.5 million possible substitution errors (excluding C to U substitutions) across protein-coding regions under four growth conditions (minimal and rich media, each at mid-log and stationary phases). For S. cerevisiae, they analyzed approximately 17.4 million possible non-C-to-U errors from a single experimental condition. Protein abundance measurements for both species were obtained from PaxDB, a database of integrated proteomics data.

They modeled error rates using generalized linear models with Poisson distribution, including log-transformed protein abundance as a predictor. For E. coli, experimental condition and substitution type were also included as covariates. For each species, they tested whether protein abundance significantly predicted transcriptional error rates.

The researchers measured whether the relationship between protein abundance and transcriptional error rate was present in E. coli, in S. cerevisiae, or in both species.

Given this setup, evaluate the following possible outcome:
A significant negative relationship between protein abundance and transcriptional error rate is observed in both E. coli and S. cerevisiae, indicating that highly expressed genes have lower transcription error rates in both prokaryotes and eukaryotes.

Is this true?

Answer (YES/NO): NO